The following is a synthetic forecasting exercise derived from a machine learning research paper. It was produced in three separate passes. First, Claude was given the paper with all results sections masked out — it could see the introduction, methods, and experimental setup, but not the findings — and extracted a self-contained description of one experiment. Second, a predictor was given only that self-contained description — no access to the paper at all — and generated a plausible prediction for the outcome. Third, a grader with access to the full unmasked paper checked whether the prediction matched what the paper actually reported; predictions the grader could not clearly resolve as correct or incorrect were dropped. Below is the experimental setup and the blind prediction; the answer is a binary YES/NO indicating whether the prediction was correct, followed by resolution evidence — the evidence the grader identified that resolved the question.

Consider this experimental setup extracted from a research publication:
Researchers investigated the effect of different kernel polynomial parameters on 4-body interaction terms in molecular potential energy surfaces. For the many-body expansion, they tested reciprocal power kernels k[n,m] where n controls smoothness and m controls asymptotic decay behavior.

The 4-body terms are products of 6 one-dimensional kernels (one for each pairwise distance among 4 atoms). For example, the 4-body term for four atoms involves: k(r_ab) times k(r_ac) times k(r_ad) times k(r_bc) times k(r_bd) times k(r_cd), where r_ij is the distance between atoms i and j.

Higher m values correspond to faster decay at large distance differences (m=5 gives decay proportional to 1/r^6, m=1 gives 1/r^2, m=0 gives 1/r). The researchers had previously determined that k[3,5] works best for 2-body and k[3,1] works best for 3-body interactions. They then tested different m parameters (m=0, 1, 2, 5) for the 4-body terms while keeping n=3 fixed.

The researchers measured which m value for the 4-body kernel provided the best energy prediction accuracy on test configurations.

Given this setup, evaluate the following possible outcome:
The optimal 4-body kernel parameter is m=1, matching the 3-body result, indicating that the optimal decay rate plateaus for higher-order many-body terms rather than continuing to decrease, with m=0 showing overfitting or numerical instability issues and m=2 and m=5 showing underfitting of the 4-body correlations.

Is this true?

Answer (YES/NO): NO